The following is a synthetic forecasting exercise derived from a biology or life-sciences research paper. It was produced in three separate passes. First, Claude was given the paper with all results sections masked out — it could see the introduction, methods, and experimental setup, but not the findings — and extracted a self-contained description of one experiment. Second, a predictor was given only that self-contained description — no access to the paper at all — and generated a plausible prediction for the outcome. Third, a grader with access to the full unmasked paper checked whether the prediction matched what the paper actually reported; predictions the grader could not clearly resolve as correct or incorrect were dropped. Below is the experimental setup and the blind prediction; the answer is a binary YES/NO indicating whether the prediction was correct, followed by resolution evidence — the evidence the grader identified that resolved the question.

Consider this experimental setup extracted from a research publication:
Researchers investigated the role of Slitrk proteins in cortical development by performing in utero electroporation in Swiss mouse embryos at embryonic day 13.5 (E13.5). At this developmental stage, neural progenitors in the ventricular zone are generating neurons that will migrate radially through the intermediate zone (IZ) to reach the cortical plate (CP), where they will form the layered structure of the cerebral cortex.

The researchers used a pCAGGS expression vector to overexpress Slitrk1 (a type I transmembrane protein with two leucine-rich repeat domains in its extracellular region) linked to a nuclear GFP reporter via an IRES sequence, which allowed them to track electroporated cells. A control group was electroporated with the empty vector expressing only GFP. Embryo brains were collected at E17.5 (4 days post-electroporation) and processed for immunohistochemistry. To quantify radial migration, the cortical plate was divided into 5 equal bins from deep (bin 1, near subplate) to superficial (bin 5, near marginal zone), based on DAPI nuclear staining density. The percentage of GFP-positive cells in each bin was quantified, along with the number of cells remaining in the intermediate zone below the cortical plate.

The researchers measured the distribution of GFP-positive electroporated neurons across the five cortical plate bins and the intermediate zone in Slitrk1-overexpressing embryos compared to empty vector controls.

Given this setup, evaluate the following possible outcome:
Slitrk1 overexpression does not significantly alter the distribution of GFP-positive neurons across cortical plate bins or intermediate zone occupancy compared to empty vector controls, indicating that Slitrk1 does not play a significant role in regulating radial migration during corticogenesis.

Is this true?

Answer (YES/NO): NO